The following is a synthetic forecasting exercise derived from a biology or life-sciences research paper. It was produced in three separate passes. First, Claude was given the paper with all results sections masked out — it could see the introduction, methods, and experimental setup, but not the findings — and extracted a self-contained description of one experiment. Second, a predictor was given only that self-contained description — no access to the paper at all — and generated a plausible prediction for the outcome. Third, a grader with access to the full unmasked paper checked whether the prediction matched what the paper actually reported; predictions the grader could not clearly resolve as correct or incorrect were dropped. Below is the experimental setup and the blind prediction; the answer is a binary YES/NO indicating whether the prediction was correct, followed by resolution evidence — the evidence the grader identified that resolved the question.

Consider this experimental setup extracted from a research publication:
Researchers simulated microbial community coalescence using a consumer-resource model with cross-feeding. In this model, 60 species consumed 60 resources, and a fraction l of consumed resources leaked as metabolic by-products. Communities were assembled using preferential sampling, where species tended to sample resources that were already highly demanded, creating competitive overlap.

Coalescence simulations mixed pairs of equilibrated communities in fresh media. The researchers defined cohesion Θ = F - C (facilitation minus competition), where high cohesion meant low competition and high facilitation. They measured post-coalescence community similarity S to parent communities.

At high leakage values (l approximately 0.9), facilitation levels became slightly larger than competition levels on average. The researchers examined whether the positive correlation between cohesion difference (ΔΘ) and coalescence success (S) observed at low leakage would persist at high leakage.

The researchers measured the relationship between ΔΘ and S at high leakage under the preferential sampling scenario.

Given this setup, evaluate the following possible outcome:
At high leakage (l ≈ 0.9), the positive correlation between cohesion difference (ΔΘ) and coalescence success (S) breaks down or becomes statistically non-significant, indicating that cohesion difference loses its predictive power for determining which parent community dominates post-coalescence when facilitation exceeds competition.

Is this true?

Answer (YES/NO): NO